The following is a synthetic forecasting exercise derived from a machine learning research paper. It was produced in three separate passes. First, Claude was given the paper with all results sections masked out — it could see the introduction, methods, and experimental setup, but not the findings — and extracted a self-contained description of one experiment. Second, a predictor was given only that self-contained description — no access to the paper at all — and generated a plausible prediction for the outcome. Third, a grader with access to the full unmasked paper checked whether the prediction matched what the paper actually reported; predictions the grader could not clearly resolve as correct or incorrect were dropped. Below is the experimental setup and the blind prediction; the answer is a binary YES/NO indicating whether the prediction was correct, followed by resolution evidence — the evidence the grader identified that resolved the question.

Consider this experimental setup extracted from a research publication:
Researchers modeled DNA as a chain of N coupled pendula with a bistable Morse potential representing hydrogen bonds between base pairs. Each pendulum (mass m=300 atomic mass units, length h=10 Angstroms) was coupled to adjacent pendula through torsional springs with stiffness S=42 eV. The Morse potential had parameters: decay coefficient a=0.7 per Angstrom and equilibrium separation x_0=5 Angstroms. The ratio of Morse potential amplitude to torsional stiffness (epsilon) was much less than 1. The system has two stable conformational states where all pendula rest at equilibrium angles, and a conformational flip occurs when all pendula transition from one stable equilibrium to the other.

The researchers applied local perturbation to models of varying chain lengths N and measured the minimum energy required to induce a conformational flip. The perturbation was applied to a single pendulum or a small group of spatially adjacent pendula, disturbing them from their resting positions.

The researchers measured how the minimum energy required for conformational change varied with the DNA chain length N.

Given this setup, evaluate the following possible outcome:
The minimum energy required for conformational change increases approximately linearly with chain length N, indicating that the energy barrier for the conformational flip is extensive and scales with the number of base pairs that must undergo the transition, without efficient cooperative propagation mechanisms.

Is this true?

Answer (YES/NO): NO